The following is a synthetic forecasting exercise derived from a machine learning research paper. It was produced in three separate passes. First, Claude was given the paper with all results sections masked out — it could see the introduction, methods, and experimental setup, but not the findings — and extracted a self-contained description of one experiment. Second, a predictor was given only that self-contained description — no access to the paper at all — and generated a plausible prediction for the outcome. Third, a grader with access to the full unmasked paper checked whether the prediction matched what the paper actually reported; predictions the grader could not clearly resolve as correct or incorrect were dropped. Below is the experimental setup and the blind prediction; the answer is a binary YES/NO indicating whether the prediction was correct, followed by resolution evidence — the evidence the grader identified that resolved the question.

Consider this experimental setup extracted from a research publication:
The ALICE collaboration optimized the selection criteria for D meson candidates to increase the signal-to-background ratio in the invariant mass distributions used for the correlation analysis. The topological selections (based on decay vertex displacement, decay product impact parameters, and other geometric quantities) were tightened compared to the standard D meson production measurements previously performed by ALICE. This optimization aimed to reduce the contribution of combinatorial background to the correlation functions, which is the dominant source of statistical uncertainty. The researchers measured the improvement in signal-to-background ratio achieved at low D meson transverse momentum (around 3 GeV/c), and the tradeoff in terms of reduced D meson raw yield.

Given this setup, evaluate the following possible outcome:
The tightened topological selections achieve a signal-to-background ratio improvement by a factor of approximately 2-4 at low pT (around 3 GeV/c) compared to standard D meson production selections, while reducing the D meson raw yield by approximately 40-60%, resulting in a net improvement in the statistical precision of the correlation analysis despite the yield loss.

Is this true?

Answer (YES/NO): NO